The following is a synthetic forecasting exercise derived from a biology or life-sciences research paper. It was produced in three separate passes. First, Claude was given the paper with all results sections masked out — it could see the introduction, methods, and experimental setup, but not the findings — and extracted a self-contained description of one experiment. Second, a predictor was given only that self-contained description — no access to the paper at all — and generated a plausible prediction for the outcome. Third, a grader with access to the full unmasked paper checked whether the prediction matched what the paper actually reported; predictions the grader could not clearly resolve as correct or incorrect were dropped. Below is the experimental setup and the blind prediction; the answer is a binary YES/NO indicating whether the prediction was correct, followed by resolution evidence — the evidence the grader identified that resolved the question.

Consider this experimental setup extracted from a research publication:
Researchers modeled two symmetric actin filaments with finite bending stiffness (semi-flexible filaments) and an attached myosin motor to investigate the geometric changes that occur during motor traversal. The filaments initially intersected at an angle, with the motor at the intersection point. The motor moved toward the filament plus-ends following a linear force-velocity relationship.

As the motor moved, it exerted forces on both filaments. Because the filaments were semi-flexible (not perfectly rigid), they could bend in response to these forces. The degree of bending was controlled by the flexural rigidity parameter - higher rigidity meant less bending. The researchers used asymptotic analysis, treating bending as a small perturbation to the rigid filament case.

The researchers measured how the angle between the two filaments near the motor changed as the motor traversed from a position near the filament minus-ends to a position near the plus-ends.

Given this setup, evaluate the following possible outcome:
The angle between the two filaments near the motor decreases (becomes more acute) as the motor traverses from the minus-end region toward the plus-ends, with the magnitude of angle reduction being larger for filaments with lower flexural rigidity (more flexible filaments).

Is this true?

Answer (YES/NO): YES